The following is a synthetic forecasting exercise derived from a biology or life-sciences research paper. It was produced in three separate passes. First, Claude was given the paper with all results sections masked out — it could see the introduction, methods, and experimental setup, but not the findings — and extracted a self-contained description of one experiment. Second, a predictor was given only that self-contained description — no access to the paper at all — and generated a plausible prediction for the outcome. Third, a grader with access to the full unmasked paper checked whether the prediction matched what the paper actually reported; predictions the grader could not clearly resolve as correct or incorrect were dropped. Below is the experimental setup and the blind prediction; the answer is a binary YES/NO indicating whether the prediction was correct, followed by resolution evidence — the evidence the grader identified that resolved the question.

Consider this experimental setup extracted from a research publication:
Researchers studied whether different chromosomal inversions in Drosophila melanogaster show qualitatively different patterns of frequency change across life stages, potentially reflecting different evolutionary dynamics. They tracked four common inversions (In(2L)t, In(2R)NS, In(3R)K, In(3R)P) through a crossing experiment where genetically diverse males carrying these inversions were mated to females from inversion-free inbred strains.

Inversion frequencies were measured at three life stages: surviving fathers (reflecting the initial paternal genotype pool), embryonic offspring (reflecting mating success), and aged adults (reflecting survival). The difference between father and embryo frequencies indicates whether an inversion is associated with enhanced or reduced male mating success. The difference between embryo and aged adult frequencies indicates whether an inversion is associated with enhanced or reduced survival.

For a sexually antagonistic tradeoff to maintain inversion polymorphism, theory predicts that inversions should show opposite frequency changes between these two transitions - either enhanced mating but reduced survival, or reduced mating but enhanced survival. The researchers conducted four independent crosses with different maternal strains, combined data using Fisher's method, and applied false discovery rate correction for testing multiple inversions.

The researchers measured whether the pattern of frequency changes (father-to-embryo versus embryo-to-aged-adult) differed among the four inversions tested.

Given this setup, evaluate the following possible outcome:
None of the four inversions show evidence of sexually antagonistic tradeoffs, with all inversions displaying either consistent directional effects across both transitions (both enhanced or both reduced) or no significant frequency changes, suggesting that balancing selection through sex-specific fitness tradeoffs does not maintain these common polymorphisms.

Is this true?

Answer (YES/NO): NO